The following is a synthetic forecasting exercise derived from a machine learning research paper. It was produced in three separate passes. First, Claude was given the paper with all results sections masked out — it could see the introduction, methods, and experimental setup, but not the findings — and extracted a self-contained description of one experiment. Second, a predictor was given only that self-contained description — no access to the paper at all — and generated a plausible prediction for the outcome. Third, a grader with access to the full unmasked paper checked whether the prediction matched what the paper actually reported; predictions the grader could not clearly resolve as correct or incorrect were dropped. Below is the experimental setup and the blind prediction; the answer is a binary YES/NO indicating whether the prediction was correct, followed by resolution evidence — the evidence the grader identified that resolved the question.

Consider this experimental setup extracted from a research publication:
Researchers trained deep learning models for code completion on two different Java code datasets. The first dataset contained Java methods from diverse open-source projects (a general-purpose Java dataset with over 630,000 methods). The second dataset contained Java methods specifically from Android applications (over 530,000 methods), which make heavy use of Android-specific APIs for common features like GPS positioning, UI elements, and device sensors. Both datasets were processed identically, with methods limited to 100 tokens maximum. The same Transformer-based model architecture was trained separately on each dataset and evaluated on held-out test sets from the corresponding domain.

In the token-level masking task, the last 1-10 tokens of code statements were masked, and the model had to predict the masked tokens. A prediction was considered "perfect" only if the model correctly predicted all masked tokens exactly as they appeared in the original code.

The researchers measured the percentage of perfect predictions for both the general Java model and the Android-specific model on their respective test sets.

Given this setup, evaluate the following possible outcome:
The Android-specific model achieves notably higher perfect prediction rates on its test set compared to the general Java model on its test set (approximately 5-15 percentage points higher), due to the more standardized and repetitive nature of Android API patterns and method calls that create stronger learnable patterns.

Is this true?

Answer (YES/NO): NO